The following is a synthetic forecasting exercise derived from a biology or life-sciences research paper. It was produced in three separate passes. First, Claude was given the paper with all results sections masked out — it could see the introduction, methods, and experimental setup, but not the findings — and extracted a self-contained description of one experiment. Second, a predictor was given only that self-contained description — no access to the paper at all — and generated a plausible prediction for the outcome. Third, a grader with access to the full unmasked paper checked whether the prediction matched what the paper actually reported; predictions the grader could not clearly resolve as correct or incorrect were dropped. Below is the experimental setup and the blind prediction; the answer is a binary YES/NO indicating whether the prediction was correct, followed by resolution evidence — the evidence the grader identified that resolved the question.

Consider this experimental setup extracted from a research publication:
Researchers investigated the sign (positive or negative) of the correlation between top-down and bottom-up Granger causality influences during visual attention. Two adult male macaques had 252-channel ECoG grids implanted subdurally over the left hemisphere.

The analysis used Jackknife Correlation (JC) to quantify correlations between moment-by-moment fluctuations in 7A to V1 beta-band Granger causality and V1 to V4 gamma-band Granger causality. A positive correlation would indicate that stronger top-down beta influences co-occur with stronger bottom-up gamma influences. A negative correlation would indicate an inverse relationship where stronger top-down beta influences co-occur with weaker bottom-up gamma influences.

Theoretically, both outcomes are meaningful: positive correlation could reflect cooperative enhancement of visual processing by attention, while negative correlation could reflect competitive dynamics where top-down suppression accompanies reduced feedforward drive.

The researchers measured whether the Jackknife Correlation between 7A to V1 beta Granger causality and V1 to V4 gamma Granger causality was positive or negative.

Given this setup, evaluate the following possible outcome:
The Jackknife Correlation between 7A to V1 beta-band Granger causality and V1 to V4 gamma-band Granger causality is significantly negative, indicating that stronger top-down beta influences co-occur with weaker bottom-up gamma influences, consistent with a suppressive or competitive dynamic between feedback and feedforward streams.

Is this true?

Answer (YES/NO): NO